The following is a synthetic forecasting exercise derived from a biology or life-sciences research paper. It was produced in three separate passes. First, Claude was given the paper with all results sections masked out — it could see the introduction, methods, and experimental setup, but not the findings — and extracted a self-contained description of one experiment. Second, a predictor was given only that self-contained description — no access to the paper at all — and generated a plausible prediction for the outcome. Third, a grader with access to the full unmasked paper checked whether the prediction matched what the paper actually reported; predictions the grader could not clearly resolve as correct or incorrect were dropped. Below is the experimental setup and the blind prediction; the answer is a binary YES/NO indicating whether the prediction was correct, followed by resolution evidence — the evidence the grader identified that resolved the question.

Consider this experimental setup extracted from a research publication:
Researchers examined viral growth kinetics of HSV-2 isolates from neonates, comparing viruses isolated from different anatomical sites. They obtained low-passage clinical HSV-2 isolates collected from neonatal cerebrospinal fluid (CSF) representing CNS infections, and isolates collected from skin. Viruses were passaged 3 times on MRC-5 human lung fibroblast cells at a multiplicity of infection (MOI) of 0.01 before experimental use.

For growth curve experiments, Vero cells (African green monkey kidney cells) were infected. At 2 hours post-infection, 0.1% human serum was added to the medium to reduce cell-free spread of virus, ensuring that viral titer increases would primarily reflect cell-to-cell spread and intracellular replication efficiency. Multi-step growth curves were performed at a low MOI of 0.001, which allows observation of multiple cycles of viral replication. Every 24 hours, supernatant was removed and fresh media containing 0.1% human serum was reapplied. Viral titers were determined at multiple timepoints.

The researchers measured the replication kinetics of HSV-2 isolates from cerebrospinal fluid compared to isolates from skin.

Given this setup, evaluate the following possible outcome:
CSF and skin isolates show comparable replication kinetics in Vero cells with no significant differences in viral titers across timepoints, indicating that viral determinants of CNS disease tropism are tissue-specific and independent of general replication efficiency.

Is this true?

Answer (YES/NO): NO